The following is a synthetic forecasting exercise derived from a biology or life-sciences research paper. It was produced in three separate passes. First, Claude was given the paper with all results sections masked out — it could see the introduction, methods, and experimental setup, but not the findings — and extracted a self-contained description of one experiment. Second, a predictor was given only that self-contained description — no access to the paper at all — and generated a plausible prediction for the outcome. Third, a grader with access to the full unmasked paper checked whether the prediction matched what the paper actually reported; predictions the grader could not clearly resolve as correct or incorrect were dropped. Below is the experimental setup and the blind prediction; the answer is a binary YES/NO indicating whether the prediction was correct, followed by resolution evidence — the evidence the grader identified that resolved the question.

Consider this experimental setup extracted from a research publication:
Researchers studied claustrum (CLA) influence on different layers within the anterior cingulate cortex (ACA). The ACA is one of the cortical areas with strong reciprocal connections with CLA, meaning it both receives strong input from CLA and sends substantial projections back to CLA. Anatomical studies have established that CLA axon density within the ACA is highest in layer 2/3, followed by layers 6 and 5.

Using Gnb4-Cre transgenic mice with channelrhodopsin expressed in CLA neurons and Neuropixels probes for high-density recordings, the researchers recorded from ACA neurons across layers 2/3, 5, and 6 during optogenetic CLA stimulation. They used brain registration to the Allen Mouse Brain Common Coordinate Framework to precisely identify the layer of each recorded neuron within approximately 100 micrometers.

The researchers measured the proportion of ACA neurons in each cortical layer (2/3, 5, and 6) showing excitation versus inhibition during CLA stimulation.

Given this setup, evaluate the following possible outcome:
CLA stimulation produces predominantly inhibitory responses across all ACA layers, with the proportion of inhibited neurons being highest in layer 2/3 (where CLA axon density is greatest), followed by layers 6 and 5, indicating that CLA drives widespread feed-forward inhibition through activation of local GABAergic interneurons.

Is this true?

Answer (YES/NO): NO